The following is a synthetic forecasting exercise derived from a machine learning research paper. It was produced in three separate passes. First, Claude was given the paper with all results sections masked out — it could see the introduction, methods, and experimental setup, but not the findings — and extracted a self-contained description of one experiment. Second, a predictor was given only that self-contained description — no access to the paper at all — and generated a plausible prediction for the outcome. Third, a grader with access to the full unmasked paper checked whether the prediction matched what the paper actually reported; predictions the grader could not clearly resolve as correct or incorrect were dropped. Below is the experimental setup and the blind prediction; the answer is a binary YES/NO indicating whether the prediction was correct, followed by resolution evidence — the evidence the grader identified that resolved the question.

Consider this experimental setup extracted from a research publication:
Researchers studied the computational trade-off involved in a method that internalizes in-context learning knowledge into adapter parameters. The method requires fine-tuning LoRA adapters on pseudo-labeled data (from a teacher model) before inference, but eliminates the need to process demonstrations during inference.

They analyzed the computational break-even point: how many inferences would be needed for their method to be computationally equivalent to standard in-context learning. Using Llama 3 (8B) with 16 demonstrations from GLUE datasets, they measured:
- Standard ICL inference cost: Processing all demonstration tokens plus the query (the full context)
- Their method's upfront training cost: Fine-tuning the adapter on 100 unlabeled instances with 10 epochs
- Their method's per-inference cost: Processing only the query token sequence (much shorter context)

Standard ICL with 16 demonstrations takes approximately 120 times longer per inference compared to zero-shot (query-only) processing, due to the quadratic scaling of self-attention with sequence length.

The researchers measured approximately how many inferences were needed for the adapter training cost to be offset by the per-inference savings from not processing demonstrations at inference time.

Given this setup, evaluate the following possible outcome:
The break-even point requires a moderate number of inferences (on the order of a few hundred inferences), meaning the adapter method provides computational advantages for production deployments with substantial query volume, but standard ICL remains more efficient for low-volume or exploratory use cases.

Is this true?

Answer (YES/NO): NO